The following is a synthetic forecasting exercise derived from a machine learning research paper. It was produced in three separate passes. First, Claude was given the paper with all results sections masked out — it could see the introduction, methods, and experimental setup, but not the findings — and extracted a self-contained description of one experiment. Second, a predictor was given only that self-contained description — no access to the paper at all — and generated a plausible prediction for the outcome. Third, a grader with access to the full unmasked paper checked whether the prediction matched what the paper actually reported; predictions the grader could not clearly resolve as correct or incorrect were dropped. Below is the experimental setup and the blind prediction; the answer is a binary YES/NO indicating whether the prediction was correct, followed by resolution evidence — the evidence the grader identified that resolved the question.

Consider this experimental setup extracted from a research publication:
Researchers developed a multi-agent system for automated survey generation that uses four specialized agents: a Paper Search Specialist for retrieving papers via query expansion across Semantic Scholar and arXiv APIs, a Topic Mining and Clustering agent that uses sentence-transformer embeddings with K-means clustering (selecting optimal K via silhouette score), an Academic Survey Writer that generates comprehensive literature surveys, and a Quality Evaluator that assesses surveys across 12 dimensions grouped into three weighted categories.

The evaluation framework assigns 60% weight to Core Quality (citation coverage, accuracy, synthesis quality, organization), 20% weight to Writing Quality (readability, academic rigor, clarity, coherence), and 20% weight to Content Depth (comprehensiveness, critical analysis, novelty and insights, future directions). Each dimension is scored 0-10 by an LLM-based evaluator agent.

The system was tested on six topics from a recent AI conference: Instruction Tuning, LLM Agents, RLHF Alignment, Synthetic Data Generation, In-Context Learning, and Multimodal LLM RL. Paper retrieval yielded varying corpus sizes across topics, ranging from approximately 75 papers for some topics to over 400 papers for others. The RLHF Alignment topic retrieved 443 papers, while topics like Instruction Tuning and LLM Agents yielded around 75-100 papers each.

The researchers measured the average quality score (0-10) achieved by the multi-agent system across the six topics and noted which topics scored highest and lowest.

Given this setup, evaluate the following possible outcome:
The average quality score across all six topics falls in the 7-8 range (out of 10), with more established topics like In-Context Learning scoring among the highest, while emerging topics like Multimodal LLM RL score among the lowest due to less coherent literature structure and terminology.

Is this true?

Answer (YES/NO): NO